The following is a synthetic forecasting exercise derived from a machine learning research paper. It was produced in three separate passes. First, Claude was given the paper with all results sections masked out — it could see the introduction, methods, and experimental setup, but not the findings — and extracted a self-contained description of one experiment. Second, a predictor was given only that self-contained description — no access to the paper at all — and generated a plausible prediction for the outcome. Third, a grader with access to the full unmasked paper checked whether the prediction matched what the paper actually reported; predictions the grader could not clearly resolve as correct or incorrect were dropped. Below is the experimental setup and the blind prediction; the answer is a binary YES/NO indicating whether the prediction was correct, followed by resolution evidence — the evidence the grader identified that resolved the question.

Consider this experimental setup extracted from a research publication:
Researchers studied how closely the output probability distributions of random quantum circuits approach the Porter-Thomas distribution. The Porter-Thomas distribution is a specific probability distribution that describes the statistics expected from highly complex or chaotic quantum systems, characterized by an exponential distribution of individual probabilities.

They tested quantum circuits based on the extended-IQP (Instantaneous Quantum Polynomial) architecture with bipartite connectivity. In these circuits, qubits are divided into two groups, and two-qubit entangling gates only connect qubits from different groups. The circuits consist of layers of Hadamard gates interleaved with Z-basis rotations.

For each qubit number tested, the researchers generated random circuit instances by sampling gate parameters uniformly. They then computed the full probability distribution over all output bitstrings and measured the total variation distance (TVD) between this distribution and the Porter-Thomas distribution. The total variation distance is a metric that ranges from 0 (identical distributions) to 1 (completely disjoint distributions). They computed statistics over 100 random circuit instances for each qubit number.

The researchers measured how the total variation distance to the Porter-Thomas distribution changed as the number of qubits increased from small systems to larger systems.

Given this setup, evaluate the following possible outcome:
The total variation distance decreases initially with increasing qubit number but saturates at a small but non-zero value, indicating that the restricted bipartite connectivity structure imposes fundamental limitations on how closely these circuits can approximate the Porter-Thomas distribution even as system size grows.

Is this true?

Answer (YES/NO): NO